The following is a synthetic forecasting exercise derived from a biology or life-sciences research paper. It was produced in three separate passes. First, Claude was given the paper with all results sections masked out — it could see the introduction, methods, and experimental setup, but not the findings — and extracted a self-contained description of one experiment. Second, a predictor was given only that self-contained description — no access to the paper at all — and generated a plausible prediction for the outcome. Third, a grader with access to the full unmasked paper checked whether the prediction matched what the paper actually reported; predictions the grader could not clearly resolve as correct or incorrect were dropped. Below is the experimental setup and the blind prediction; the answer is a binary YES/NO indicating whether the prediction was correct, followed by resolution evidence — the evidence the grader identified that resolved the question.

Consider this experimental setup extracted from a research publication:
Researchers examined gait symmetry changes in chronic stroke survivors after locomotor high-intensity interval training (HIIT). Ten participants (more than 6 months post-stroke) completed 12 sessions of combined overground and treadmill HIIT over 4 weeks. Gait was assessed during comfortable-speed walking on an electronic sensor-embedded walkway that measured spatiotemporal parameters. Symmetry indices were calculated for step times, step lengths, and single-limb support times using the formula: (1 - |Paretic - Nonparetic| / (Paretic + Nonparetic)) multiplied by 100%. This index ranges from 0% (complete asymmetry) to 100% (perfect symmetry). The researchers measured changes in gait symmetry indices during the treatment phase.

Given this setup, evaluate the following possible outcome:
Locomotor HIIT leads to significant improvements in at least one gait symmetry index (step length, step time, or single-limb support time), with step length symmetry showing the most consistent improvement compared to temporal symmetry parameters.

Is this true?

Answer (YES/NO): NO